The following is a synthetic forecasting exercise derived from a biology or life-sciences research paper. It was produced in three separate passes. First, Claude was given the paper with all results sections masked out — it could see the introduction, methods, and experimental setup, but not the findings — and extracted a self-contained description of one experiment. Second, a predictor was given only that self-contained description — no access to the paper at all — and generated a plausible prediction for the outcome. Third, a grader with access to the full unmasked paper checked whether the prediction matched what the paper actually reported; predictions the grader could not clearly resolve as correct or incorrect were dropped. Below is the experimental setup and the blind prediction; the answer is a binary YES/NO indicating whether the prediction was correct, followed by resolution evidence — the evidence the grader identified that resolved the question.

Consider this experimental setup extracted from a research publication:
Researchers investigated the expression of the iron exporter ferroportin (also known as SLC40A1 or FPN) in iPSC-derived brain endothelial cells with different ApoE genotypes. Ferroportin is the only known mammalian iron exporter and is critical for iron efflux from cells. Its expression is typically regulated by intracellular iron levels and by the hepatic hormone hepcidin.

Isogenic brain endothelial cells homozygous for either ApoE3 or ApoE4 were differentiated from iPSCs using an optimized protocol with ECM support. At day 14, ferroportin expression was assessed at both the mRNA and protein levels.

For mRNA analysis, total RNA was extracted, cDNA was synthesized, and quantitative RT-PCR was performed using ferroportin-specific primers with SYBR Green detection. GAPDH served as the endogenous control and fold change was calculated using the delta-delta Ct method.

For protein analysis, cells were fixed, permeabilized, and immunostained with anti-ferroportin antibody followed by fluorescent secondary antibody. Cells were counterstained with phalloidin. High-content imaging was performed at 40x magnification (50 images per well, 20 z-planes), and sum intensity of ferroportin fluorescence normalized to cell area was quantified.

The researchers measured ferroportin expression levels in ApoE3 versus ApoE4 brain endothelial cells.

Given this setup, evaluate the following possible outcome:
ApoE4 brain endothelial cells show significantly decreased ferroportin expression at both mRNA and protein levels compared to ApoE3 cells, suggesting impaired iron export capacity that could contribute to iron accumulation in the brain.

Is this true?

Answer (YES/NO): NO